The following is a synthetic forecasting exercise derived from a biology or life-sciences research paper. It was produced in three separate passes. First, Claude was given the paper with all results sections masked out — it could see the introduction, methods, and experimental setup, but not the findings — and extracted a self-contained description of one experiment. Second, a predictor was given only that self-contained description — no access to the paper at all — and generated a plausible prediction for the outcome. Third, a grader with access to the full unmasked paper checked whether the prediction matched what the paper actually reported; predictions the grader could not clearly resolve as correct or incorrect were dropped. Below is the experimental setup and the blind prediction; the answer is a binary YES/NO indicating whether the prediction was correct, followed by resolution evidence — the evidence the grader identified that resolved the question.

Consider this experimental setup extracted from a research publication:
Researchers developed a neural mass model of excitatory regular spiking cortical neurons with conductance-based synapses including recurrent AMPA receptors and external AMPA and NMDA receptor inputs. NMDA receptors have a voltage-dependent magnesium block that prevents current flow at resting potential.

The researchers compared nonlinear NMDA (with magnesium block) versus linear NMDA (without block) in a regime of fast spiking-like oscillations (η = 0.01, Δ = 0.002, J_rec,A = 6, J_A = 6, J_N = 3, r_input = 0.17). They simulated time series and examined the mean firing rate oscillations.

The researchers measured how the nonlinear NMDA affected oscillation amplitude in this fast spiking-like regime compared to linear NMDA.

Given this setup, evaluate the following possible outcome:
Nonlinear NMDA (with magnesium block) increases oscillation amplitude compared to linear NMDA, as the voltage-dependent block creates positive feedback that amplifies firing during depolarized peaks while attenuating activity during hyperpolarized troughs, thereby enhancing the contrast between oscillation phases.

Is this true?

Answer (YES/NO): NO